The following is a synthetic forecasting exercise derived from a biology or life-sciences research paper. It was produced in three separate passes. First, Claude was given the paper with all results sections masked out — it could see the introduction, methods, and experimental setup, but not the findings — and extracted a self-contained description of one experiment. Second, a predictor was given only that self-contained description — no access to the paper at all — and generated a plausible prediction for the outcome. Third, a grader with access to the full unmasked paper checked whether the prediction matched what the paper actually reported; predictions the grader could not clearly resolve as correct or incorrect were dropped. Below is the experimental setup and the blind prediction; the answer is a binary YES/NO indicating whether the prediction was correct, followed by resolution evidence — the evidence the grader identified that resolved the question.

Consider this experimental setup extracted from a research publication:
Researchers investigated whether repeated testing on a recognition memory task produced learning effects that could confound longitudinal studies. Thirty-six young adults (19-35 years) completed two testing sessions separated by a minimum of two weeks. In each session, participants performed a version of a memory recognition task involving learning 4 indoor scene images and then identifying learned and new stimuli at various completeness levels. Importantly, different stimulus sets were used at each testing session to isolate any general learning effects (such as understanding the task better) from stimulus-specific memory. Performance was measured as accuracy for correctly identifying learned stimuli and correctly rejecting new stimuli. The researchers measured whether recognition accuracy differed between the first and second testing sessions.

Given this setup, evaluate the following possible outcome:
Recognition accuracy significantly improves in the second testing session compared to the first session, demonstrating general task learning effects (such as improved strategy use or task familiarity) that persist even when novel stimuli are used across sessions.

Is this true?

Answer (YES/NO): NO